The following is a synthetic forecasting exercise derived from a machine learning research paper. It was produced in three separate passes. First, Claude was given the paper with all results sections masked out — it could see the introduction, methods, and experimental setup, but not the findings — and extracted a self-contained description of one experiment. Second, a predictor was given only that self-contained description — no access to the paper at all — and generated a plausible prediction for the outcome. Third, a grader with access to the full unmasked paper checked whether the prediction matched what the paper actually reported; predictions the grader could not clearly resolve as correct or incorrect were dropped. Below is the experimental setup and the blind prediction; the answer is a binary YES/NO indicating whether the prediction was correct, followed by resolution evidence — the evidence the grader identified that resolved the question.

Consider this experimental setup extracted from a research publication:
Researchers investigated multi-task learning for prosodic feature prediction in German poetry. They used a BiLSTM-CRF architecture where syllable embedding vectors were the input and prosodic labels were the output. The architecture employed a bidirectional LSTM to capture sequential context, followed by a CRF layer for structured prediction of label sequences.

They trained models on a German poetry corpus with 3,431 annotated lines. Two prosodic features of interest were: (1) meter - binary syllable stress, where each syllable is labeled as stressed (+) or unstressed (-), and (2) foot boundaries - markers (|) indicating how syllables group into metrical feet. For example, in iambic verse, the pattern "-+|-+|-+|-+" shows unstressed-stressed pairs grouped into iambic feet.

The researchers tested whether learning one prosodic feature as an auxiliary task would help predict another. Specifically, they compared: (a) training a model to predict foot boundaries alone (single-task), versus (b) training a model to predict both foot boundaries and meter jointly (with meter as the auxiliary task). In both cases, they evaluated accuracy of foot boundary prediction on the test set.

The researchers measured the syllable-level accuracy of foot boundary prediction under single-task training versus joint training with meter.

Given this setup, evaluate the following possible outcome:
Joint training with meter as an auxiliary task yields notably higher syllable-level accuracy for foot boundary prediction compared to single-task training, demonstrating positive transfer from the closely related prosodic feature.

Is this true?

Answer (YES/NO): YES